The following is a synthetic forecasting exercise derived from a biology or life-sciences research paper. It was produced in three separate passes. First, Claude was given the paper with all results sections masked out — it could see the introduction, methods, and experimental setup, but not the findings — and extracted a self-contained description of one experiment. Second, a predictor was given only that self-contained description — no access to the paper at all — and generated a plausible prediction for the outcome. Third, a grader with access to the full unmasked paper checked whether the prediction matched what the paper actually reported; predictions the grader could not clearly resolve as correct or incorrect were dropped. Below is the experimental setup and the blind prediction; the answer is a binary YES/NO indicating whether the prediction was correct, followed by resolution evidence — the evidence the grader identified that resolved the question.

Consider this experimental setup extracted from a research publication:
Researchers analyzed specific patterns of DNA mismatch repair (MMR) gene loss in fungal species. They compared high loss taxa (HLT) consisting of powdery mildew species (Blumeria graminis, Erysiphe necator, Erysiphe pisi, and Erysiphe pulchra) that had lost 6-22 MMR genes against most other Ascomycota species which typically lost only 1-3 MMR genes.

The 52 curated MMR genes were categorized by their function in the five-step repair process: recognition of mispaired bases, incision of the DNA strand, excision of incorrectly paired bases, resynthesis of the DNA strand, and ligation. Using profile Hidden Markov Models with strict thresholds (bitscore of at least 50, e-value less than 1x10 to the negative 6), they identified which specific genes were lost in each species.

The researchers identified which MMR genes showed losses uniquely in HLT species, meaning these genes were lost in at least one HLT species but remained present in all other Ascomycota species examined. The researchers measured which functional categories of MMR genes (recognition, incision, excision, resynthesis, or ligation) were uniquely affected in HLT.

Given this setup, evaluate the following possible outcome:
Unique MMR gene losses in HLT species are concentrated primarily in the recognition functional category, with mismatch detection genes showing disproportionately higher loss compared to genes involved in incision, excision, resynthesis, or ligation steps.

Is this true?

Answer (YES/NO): NO